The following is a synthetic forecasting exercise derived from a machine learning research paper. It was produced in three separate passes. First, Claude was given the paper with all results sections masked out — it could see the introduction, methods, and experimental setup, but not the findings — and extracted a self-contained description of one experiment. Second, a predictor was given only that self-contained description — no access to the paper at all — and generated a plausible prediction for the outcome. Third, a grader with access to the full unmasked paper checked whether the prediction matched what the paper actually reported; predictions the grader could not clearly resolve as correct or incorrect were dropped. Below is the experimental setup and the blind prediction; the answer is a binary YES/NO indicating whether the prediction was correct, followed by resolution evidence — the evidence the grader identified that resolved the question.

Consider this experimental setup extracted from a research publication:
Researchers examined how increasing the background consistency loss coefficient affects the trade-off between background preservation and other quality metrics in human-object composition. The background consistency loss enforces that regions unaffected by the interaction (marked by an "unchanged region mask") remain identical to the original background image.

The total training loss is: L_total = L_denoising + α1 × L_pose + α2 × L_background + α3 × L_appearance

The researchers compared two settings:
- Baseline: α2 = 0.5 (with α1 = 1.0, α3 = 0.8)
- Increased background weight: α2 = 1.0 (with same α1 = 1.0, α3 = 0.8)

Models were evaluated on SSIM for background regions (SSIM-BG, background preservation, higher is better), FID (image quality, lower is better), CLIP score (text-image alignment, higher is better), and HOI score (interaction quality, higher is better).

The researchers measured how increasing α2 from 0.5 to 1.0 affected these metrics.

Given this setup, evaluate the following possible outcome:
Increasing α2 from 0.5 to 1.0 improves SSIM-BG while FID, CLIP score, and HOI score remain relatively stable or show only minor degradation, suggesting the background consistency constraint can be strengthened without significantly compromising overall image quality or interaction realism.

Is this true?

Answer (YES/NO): NO